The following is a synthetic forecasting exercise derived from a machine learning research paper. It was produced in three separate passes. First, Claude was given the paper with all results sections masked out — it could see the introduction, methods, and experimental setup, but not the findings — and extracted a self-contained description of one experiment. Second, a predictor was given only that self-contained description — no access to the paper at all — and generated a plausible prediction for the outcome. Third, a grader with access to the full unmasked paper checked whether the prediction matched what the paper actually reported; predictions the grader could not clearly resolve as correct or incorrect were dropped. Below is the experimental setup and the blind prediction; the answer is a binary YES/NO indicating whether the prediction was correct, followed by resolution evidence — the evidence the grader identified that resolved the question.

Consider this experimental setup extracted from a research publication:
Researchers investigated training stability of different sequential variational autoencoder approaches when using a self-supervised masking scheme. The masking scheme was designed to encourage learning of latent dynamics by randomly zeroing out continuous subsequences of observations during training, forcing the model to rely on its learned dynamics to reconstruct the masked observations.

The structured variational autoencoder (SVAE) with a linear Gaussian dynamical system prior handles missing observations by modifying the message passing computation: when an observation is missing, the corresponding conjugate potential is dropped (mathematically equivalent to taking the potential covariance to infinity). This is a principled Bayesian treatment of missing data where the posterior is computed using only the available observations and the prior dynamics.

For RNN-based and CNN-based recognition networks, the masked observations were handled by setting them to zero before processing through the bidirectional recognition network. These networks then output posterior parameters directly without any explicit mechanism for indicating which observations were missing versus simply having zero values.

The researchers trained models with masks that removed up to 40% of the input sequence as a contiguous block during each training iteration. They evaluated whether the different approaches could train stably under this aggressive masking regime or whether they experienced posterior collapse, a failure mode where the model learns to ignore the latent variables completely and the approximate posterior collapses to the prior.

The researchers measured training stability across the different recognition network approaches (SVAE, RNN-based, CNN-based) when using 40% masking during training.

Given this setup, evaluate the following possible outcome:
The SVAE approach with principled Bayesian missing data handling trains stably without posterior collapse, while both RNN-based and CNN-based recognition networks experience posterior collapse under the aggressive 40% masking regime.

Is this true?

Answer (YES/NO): YES